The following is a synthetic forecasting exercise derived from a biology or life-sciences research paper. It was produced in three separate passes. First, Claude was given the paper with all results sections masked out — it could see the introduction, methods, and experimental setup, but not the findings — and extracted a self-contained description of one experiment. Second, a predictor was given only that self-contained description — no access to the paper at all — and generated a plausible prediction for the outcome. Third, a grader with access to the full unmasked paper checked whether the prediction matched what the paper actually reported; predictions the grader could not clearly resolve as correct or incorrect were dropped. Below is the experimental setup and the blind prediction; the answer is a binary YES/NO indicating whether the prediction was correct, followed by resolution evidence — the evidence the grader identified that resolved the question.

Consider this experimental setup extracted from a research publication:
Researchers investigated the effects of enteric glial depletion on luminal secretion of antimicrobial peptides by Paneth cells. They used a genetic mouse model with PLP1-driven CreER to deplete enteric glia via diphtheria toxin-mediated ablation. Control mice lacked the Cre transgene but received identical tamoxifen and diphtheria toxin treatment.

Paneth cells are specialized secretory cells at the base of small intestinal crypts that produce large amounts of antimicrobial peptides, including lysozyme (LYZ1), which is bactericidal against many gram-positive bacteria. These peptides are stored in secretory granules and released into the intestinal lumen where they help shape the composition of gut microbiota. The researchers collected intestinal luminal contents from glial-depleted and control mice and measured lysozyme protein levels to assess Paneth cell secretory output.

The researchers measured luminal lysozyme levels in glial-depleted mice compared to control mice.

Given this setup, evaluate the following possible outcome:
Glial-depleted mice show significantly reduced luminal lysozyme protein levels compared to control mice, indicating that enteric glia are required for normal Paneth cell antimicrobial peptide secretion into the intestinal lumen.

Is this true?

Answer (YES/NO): YES